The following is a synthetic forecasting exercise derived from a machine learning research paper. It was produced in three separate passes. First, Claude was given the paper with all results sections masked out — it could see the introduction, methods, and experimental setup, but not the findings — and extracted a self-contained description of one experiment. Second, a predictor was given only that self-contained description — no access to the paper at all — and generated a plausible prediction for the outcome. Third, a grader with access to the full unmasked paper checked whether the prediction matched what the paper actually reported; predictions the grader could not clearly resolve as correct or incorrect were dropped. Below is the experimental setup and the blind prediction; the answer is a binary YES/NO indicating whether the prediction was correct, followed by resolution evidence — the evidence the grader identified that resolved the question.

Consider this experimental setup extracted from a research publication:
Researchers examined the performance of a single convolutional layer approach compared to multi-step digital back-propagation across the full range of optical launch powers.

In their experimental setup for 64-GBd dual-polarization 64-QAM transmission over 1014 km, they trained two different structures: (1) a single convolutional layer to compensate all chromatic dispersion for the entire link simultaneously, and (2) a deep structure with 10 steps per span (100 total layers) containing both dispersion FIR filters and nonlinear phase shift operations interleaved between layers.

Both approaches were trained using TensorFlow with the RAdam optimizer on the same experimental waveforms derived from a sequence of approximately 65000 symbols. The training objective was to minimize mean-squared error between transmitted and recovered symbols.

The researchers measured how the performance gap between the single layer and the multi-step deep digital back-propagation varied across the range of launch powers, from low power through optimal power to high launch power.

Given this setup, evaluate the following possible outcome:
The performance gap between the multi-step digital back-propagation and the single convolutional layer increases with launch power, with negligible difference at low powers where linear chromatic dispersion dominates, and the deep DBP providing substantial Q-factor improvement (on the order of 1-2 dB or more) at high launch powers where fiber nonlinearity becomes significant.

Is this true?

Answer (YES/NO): NO